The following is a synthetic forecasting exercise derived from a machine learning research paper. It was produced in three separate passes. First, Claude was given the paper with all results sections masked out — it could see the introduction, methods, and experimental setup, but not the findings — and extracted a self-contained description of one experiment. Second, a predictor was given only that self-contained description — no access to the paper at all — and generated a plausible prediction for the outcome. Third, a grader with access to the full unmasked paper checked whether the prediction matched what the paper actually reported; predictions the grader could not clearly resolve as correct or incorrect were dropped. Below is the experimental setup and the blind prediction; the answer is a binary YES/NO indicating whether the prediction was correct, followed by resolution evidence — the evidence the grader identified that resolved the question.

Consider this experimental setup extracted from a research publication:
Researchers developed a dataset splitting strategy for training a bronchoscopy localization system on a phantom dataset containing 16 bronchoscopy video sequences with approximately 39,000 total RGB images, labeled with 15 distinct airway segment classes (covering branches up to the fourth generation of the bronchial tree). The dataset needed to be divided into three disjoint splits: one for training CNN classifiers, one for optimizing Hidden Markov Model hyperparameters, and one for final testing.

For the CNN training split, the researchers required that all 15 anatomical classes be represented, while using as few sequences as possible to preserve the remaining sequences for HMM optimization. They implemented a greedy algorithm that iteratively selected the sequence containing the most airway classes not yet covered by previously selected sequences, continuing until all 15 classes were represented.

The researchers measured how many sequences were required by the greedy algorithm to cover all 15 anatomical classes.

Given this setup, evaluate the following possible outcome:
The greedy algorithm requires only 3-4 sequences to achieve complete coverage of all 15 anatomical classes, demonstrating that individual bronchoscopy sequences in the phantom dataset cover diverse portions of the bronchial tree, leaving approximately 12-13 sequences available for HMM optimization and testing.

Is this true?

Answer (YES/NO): NO